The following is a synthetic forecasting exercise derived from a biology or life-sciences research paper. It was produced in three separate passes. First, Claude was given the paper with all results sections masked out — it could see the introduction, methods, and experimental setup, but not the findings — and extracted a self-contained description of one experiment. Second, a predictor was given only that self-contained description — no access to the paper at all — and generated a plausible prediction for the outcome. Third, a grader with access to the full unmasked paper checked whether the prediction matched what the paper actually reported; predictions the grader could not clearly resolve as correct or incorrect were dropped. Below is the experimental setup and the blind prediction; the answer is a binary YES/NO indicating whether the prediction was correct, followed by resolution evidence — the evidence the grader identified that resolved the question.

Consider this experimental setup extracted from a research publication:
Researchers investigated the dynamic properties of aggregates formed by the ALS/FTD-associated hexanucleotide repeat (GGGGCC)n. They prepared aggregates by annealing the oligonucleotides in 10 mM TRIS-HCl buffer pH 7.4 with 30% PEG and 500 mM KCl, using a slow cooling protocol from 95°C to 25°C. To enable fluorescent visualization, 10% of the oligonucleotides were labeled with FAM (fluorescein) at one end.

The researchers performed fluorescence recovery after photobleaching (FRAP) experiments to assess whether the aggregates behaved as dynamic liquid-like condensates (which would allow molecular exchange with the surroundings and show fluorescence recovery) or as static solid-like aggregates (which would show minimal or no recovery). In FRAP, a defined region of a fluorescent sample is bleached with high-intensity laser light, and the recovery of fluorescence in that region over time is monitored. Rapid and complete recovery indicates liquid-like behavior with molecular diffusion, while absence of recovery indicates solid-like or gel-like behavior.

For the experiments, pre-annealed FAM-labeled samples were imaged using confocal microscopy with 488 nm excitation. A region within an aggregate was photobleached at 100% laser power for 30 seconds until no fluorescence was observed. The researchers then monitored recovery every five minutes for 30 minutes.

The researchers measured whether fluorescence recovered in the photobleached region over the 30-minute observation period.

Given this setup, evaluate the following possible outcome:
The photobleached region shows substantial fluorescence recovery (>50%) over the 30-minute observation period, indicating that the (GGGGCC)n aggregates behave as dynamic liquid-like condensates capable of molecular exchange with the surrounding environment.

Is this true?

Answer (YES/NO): NO